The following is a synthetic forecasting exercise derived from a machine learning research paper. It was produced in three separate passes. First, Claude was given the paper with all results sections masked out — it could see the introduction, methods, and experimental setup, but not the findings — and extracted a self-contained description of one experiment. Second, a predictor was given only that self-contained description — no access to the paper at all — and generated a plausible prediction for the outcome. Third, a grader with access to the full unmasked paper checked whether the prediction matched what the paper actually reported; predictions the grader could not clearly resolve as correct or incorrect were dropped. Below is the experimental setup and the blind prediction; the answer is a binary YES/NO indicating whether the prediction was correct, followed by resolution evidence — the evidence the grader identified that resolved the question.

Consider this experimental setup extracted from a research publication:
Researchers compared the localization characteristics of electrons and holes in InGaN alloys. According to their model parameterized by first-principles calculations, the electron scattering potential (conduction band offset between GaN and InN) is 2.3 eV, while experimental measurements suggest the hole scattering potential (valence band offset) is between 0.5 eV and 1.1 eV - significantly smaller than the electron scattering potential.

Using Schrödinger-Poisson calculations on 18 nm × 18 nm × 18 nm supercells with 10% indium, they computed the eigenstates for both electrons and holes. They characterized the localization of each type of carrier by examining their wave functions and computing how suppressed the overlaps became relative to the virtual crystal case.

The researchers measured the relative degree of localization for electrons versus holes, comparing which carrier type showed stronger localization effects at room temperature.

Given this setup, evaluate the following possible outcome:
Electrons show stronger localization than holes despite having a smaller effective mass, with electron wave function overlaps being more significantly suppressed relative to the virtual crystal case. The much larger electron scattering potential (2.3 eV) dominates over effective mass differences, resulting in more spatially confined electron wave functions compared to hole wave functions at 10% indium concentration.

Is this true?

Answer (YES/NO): NO